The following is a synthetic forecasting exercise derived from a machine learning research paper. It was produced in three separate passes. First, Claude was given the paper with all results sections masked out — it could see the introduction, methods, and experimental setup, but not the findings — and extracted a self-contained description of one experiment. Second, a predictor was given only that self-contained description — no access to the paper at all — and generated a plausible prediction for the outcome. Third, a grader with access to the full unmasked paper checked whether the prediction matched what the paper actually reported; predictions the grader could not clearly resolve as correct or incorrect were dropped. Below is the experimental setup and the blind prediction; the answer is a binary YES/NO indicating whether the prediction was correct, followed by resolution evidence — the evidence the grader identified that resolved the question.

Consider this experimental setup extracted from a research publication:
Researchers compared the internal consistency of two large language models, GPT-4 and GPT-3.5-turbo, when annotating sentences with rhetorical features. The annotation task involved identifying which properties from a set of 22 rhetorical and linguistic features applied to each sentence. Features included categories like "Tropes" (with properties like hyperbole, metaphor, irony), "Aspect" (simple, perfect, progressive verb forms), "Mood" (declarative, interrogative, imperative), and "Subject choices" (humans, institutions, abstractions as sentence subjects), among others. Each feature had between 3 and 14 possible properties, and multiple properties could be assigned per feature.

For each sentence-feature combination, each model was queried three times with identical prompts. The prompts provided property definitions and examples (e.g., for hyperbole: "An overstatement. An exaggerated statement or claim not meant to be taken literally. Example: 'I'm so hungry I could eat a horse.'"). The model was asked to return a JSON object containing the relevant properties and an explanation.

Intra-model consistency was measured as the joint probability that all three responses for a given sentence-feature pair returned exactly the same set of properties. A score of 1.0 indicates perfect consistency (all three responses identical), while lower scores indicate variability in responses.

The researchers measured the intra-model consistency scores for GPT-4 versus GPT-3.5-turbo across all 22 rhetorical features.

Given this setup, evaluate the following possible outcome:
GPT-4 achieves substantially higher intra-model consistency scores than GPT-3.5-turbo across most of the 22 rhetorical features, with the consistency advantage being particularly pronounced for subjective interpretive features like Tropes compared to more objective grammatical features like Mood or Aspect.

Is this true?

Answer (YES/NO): NO